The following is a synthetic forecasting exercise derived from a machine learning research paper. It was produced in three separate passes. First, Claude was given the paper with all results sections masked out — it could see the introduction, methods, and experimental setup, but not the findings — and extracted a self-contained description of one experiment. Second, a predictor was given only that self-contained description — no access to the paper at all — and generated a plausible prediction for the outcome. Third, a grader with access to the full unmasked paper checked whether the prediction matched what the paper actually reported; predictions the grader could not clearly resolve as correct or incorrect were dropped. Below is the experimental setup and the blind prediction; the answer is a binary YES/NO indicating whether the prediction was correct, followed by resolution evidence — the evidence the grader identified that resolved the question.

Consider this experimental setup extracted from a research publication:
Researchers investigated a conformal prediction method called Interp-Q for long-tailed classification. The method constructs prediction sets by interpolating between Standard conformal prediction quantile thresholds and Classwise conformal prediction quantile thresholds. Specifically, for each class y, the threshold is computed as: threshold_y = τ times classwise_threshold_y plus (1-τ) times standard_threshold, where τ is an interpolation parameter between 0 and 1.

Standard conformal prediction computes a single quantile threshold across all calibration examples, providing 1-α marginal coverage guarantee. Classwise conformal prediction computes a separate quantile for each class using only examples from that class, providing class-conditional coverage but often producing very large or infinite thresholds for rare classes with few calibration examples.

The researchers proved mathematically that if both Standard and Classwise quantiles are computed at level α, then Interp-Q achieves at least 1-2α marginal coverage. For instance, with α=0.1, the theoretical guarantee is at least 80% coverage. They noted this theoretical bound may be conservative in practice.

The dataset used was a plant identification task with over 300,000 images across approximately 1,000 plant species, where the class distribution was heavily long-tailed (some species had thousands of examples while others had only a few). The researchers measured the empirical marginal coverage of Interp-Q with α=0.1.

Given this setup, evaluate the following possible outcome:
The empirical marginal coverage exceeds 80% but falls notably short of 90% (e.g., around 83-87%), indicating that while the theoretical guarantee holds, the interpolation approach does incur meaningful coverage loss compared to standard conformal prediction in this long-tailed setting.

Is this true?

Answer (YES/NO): NO